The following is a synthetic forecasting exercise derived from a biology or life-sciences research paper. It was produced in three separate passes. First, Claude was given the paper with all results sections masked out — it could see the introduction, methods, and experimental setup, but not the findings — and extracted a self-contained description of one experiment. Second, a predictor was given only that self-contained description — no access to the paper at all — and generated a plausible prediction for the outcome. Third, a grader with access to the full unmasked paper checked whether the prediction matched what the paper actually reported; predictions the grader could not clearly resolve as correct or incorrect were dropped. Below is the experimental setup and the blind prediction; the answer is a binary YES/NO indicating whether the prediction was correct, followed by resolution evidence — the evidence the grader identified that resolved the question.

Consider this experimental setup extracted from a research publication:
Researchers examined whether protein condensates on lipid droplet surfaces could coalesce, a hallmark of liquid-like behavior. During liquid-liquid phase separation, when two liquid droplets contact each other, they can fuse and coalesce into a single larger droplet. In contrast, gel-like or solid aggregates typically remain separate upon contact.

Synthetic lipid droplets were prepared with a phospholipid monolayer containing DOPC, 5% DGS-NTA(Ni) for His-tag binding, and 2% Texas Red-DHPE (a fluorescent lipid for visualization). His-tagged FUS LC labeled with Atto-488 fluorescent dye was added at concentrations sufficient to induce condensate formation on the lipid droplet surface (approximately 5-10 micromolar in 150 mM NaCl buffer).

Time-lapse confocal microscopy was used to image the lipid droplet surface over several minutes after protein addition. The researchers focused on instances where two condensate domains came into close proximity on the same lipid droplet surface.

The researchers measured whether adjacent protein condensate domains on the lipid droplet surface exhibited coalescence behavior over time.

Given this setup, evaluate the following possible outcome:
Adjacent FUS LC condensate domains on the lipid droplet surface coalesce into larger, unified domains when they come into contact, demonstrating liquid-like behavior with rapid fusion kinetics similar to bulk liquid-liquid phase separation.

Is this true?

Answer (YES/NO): NO